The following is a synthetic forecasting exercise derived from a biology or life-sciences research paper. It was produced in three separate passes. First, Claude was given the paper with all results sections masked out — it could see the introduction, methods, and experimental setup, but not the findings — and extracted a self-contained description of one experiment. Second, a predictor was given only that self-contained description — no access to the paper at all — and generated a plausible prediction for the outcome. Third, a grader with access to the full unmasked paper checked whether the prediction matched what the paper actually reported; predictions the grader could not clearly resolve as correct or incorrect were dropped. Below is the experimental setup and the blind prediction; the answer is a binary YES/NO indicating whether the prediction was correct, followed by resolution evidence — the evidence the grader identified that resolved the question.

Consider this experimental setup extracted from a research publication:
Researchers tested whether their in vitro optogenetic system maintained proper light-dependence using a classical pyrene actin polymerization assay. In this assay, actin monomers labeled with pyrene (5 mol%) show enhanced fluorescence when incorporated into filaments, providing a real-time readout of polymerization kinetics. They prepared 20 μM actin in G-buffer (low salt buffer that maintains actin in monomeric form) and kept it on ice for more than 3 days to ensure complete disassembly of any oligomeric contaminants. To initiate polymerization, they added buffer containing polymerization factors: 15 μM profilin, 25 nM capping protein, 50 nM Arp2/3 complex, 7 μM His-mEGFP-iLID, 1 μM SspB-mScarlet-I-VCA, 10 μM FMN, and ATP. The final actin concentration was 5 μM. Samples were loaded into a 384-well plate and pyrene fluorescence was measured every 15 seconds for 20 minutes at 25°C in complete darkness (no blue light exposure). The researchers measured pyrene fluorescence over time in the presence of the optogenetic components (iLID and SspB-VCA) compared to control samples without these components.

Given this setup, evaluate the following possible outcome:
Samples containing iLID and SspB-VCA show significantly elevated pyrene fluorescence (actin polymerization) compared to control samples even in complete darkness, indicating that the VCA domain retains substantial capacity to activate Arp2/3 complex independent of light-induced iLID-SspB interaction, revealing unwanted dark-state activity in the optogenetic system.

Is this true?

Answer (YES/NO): YES